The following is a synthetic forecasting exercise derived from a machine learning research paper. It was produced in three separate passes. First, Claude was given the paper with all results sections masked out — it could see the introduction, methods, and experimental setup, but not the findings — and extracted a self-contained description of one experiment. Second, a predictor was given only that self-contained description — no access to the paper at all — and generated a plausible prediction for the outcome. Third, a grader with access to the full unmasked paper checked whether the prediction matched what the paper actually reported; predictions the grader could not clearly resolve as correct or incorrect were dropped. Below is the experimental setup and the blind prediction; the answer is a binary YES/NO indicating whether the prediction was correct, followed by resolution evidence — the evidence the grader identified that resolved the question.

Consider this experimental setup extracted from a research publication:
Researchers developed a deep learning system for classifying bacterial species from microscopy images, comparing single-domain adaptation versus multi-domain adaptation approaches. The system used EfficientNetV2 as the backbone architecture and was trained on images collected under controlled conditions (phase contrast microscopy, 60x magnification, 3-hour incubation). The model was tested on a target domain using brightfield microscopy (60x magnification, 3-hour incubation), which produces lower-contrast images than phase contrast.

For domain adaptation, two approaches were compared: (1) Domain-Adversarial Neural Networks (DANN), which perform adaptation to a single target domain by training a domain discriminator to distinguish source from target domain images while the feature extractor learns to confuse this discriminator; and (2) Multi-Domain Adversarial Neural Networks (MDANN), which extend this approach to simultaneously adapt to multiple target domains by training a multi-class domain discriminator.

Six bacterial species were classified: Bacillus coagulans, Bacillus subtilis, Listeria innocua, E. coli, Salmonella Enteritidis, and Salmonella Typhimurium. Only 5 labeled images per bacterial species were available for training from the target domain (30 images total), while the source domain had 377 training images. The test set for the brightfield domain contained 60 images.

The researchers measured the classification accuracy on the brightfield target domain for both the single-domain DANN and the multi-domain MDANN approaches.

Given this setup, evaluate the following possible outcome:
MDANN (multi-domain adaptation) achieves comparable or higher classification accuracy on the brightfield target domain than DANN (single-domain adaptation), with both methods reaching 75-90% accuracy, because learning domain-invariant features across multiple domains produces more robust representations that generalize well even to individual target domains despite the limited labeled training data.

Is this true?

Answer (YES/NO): NO